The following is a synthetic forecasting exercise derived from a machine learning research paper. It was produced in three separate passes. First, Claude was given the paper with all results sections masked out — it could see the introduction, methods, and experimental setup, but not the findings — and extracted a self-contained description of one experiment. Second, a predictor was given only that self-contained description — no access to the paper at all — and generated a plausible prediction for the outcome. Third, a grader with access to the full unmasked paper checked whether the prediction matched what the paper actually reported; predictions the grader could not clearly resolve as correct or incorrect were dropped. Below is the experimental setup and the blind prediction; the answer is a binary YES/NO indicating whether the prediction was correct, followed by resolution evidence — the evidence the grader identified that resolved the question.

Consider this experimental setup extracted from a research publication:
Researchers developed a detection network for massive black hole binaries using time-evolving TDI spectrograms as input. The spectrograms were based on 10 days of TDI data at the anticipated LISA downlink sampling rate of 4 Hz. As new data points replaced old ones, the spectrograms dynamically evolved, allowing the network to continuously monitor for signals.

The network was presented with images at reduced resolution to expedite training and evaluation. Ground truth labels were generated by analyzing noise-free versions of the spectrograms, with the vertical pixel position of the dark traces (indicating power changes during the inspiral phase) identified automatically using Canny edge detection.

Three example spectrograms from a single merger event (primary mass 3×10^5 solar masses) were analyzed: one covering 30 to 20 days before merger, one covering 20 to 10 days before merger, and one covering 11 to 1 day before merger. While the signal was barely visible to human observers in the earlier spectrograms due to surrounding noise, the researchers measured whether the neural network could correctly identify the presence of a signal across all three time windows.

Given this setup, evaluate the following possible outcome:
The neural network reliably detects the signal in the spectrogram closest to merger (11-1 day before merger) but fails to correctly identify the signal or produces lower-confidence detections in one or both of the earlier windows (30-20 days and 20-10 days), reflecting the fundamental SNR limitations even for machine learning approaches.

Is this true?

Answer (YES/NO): NO